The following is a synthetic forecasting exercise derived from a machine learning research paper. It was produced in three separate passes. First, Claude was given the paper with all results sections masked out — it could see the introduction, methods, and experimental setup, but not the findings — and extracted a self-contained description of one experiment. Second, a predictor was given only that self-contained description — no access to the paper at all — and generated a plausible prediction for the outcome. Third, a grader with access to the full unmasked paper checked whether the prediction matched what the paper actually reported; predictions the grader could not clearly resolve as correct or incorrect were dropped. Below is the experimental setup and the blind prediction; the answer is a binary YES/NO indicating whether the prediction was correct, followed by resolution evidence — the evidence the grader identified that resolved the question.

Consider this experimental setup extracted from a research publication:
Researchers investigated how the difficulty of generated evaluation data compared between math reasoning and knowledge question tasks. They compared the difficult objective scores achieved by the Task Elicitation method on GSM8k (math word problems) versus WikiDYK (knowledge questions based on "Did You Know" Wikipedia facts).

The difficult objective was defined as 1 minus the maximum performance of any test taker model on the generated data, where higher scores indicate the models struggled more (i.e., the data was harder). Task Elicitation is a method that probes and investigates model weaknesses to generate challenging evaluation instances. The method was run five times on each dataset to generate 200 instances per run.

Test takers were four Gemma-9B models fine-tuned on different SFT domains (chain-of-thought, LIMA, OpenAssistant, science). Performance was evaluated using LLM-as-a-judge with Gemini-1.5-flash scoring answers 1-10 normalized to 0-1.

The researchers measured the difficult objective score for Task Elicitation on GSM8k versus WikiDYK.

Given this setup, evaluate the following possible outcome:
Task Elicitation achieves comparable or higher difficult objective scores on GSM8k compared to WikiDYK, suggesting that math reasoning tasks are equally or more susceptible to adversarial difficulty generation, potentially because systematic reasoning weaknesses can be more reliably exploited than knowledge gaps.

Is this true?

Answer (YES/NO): NO